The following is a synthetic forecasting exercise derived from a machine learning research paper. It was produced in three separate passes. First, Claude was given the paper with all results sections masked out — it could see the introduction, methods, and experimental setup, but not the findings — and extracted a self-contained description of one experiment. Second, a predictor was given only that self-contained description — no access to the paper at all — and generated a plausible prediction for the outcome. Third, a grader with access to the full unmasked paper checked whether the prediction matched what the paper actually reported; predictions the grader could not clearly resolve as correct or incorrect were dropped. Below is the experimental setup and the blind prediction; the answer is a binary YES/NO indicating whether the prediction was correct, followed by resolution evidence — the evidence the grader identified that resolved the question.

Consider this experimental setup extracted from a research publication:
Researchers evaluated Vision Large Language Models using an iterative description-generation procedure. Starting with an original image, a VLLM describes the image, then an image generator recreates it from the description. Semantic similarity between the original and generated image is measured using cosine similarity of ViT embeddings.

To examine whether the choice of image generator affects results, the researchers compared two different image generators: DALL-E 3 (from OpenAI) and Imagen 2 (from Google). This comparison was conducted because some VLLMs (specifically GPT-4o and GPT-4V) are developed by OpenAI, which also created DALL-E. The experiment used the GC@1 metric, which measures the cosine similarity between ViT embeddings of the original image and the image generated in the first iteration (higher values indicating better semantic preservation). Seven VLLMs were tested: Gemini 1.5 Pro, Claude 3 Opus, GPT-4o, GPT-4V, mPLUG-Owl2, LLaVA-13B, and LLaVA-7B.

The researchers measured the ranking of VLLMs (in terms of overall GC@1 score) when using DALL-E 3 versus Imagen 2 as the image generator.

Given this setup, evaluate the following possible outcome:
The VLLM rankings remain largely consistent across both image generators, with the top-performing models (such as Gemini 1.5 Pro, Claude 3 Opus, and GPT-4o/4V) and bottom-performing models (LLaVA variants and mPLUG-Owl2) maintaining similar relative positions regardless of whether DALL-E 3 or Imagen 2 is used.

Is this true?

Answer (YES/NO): YES